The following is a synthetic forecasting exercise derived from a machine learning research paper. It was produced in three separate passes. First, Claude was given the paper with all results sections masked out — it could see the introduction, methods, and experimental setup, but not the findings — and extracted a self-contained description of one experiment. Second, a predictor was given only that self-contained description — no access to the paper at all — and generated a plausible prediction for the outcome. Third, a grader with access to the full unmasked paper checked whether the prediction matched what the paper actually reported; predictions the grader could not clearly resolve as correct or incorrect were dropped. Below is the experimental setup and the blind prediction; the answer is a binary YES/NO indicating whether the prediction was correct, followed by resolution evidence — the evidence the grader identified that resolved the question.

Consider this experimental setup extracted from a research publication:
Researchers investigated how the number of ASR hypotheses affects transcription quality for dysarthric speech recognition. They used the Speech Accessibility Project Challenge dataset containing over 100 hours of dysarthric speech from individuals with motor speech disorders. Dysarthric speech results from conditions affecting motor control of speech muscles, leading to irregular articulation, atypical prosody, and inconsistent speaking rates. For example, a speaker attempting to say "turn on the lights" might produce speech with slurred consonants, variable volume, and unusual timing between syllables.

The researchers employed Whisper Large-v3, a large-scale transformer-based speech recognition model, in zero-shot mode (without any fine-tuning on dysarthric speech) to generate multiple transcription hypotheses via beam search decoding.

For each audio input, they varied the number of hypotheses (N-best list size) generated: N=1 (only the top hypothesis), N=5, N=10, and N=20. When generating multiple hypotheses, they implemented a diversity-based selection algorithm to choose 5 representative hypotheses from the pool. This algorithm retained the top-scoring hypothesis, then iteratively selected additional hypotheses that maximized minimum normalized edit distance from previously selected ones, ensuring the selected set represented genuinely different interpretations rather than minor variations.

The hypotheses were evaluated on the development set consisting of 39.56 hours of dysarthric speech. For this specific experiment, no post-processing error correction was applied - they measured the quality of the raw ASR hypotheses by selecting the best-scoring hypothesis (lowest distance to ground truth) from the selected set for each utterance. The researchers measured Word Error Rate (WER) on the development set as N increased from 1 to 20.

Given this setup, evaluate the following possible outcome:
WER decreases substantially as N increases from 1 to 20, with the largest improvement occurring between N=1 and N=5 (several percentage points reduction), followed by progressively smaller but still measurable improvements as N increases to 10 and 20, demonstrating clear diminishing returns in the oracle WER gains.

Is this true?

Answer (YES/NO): NO